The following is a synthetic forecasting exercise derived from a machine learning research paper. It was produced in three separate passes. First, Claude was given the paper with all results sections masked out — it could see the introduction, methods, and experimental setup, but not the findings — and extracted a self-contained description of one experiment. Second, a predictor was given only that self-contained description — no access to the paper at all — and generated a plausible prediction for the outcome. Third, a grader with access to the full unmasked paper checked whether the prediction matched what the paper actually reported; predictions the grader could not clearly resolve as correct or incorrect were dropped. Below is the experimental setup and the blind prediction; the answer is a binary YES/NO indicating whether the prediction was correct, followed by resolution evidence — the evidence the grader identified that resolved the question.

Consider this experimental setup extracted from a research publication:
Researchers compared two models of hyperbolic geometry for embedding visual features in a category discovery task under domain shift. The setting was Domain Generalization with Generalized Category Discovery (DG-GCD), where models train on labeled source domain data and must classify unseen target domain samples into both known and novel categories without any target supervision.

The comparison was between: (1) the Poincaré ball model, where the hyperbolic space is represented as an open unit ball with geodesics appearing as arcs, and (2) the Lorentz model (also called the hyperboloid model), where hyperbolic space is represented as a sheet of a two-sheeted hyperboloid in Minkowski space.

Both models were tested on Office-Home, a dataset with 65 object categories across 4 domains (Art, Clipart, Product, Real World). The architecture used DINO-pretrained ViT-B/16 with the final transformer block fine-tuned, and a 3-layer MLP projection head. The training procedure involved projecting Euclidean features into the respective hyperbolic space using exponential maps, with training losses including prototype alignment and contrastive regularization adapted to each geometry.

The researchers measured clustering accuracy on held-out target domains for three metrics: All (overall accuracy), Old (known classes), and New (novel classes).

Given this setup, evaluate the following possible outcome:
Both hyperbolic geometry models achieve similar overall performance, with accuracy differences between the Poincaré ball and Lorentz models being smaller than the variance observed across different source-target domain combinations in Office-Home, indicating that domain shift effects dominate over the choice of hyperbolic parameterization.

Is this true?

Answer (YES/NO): NO